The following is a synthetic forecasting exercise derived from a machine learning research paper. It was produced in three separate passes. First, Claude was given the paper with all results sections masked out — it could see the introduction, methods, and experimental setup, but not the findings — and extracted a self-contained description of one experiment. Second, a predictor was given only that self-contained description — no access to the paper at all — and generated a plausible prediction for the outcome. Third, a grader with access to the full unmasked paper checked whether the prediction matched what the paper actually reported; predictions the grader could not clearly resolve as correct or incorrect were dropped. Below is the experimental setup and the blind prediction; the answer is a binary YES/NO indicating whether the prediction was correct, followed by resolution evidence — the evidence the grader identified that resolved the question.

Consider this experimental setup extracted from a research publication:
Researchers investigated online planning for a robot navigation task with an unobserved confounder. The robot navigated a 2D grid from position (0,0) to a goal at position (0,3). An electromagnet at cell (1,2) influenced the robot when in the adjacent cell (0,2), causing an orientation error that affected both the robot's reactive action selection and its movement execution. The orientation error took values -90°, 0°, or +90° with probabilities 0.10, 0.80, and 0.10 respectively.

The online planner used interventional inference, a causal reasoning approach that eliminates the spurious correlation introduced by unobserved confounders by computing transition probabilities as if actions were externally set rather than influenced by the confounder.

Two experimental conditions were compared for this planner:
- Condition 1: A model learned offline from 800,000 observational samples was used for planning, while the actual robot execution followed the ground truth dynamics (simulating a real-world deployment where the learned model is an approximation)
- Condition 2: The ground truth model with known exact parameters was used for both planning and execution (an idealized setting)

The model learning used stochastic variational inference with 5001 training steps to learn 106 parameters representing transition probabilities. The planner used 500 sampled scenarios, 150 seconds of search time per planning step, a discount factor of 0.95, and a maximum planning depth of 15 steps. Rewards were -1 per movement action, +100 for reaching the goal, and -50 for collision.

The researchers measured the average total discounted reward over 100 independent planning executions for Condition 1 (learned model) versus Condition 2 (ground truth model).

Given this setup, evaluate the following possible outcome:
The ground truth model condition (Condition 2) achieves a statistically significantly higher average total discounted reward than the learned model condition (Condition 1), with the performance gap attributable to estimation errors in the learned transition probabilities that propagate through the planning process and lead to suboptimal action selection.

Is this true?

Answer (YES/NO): NO